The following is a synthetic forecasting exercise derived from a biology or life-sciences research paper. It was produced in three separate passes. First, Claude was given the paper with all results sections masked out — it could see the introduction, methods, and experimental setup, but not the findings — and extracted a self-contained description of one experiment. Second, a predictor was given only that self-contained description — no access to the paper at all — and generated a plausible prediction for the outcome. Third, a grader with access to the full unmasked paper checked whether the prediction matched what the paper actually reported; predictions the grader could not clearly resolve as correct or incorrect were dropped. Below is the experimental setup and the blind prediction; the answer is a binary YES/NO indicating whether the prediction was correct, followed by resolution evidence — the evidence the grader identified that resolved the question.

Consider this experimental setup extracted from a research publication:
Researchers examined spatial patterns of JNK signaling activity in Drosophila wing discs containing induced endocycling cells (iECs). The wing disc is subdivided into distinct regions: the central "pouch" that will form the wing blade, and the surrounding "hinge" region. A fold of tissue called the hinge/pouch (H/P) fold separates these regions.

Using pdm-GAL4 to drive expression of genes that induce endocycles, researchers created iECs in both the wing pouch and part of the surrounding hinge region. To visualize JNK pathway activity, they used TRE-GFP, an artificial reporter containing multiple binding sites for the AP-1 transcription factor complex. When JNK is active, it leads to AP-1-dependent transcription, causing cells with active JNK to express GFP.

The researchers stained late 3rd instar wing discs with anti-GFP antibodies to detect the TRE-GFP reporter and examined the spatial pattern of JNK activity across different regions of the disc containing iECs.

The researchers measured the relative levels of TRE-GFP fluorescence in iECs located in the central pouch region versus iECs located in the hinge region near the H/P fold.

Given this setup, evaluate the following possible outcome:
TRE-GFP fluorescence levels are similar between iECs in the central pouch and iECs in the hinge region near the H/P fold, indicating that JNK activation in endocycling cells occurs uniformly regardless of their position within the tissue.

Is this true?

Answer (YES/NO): NO